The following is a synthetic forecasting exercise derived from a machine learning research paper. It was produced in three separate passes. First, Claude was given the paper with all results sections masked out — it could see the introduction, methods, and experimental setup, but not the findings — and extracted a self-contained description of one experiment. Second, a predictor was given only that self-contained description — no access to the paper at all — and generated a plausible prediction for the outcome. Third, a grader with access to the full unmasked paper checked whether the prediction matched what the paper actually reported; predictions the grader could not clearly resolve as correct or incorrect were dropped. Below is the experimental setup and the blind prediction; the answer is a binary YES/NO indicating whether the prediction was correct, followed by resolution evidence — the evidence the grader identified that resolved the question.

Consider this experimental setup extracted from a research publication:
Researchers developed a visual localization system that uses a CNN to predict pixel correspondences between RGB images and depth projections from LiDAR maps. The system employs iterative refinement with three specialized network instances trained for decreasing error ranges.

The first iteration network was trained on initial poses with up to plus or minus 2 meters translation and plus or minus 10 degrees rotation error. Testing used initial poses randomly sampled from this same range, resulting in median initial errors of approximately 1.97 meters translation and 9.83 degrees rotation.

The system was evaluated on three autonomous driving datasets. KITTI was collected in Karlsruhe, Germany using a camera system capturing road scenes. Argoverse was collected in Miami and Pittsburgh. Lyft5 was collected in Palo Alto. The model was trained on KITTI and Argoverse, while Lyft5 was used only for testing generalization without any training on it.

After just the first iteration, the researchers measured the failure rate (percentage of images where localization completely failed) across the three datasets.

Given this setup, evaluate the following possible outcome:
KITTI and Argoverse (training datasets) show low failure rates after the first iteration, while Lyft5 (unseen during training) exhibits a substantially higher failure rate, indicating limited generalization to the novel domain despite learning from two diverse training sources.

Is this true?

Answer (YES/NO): NO